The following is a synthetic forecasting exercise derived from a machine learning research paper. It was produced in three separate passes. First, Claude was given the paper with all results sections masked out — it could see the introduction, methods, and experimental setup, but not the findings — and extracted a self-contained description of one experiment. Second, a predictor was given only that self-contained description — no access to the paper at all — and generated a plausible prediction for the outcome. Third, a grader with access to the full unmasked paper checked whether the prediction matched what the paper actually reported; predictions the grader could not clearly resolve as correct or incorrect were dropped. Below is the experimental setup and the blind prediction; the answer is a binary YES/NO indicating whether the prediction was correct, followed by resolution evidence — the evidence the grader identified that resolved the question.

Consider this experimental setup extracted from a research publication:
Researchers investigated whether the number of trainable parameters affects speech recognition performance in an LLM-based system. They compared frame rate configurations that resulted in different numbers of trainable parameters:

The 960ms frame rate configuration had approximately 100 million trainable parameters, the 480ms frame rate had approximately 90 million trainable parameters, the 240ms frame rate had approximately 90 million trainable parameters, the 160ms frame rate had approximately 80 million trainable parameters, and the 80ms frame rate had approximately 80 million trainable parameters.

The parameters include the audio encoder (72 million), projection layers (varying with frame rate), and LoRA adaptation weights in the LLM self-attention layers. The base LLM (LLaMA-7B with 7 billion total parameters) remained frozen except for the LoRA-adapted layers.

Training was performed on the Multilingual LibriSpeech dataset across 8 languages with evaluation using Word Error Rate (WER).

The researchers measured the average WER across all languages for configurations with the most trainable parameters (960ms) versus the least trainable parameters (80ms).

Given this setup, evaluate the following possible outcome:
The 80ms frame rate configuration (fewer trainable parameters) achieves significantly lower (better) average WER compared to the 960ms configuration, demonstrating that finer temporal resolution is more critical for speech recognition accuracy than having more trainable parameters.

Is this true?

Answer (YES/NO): YES